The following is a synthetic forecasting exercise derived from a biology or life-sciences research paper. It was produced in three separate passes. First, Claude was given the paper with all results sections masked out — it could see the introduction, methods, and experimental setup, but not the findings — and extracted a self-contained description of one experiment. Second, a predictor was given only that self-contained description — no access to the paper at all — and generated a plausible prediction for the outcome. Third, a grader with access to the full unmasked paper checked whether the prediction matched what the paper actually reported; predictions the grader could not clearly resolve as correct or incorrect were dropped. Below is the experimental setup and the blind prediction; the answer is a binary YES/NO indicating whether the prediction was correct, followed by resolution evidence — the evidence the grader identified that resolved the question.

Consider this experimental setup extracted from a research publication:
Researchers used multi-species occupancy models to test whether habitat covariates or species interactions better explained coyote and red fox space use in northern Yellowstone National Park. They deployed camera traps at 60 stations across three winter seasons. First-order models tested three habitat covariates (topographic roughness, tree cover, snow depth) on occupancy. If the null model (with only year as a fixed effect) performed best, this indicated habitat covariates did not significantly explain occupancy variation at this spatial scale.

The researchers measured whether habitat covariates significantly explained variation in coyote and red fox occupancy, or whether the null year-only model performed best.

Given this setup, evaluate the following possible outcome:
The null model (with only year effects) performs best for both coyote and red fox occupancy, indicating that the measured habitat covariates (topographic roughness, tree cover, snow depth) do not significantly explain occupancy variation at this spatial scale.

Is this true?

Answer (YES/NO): YES